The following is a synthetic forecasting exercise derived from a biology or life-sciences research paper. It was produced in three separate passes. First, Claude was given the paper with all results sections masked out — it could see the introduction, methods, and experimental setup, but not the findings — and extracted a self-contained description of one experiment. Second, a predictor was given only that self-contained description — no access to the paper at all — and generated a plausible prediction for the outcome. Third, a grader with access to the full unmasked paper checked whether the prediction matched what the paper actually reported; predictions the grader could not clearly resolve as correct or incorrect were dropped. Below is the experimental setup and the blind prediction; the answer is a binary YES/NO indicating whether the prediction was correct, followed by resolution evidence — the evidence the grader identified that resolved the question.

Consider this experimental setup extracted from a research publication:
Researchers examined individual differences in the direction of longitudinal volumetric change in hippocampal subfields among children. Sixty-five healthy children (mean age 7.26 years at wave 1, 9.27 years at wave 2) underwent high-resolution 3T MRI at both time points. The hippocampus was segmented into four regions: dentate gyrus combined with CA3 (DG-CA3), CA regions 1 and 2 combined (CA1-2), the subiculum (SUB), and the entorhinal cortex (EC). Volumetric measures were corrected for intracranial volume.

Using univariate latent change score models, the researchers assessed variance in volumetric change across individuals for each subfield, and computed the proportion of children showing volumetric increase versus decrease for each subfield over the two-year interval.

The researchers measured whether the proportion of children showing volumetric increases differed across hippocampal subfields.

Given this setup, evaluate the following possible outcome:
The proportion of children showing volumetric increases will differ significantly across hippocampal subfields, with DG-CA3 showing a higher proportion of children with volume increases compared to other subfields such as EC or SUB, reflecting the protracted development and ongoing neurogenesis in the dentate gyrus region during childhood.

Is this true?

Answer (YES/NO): NO